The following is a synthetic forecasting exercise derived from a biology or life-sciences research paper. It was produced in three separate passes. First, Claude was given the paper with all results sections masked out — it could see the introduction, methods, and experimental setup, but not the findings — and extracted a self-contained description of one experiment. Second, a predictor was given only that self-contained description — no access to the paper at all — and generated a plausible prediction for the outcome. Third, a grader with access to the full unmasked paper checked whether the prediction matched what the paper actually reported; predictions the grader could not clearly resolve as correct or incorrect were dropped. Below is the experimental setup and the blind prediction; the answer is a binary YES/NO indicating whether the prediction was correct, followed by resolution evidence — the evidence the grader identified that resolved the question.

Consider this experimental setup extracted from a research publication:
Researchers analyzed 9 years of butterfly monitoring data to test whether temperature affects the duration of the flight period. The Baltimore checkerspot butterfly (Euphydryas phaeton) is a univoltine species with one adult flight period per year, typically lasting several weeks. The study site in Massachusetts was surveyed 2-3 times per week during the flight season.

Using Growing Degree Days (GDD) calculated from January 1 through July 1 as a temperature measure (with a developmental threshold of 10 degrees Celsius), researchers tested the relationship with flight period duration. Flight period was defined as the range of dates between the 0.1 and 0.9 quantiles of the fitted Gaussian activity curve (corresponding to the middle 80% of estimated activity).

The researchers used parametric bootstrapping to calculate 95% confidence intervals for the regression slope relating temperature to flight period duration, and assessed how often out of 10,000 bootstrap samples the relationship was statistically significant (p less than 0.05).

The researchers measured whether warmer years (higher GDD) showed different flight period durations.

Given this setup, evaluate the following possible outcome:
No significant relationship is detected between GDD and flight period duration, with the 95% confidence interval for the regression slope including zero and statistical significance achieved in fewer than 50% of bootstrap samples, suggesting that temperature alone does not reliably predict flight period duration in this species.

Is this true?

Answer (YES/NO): YES